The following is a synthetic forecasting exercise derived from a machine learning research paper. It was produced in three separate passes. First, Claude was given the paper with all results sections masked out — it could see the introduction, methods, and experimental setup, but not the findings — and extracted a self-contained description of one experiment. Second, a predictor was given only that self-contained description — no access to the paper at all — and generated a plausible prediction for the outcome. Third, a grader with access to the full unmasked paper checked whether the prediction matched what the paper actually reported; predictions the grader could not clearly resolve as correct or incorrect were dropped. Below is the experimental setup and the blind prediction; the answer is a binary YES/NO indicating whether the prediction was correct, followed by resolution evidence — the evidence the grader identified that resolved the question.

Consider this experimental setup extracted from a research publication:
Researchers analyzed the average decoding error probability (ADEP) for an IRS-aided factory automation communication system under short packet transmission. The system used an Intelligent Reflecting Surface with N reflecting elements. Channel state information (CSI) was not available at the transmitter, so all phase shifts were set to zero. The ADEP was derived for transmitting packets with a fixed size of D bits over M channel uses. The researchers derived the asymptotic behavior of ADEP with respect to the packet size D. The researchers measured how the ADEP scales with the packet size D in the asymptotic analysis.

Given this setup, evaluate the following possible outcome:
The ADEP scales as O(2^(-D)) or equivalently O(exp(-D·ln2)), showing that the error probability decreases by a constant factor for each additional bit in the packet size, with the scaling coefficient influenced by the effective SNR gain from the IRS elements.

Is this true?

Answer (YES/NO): NO